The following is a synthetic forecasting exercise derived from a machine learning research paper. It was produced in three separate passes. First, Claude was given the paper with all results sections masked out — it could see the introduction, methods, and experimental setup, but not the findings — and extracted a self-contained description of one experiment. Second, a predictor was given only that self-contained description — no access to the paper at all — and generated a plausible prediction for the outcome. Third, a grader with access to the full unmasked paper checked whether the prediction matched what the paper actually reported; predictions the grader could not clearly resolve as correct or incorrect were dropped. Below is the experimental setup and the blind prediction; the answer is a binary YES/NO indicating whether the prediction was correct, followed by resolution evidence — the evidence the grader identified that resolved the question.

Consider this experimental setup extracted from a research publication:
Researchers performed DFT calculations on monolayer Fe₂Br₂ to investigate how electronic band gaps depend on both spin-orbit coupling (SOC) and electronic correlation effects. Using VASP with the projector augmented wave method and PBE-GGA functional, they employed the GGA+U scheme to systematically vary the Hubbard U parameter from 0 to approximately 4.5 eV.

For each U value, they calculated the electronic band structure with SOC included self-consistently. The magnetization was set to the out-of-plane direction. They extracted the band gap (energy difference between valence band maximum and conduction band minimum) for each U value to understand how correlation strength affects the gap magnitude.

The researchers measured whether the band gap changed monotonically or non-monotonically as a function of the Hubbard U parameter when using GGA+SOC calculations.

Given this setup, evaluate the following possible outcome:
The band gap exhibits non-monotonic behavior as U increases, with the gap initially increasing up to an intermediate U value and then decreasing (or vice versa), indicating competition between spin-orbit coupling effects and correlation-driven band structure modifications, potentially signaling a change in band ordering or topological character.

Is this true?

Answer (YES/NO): NO